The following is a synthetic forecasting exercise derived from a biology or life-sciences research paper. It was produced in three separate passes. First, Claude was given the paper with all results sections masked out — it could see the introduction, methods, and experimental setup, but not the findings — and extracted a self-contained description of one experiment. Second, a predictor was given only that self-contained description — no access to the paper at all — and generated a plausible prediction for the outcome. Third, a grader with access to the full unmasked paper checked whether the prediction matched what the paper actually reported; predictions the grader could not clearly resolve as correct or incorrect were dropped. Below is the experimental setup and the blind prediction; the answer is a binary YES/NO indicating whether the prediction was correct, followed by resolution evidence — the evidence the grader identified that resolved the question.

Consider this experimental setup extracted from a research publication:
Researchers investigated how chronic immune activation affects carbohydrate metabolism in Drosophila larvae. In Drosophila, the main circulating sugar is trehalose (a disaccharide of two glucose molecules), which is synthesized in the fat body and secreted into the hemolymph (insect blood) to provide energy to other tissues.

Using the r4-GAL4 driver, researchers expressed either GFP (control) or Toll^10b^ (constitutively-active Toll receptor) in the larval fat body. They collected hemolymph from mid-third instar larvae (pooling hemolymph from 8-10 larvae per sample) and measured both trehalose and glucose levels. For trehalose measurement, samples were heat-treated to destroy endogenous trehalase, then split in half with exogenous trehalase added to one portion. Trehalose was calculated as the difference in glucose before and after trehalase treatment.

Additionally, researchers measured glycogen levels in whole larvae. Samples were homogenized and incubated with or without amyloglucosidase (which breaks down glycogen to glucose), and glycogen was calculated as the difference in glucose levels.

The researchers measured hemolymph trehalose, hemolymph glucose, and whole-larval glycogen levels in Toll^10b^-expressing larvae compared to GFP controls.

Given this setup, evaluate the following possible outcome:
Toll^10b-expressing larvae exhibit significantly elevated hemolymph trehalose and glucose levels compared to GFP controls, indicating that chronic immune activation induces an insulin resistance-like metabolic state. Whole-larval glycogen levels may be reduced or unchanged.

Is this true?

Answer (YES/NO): NO